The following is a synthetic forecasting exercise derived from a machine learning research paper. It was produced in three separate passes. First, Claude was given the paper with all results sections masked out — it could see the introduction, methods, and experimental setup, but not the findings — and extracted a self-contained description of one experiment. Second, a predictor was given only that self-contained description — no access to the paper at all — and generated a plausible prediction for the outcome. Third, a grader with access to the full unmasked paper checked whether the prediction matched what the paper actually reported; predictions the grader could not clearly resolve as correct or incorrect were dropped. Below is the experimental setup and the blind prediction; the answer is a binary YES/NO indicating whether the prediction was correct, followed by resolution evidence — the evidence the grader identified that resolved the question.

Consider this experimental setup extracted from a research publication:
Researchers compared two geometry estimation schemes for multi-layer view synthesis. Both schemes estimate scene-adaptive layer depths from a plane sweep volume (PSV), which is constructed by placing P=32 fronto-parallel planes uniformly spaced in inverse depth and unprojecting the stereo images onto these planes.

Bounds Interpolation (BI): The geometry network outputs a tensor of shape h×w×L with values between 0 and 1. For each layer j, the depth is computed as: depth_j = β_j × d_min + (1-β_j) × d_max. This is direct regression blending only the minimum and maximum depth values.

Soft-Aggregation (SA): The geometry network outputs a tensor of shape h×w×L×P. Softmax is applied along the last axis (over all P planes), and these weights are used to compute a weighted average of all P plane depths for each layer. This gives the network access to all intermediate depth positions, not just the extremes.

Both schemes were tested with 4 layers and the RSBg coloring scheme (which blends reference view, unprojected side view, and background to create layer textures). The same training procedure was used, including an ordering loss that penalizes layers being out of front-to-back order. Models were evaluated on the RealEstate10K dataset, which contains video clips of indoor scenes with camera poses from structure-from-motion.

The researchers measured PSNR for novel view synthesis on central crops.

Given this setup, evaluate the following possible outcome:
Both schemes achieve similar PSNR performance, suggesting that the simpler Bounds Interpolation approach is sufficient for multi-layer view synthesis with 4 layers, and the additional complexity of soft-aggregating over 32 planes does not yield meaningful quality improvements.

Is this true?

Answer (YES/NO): NO